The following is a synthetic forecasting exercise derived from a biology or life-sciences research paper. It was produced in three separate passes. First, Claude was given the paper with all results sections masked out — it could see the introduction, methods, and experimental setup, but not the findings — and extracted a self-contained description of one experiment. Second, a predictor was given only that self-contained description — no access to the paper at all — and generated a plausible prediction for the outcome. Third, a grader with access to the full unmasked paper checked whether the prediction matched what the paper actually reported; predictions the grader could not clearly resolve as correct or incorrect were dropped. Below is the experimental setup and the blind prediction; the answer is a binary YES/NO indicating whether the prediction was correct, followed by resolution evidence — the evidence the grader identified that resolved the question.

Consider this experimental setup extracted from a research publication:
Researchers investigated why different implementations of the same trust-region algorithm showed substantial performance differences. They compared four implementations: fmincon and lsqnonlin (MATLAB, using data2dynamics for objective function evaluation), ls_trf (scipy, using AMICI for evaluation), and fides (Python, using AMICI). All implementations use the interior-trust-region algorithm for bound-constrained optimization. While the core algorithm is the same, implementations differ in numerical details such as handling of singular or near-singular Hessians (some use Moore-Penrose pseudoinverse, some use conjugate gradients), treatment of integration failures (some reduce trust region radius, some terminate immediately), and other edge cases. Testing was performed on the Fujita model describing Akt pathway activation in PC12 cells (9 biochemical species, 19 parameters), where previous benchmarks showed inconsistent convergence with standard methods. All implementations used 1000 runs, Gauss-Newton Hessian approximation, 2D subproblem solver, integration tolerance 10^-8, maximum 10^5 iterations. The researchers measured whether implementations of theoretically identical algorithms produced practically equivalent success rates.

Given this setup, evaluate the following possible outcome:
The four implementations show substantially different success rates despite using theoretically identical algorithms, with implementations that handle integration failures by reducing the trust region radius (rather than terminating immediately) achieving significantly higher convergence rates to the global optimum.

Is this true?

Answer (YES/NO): YES